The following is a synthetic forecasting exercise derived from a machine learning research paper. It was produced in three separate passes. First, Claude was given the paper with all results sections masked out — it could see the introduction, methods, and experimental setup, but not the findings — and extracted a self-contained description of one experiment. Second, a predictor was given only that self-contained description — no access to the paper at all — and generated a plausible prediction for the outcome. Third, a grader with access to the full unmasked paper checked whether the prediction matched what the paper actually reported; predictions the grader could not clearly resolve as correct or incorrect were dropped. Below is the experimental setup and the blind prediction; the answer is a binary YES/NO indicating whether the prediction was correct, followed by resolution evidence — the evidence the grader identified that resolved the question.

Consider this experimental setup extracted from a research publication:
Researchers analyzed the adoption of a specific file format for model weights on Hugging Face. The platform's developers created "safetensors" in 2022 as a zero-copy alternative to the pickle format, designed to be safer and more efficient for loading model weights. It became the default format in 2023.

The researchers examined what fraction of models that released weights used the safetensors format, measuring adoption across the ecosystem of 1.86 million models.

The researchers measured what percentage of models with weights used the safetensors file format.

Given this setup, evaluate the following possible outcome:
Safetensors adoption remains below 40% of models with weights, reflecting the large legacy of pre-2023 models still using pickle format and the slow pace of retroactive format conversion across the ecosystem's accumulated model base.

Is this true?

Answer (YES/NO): YES